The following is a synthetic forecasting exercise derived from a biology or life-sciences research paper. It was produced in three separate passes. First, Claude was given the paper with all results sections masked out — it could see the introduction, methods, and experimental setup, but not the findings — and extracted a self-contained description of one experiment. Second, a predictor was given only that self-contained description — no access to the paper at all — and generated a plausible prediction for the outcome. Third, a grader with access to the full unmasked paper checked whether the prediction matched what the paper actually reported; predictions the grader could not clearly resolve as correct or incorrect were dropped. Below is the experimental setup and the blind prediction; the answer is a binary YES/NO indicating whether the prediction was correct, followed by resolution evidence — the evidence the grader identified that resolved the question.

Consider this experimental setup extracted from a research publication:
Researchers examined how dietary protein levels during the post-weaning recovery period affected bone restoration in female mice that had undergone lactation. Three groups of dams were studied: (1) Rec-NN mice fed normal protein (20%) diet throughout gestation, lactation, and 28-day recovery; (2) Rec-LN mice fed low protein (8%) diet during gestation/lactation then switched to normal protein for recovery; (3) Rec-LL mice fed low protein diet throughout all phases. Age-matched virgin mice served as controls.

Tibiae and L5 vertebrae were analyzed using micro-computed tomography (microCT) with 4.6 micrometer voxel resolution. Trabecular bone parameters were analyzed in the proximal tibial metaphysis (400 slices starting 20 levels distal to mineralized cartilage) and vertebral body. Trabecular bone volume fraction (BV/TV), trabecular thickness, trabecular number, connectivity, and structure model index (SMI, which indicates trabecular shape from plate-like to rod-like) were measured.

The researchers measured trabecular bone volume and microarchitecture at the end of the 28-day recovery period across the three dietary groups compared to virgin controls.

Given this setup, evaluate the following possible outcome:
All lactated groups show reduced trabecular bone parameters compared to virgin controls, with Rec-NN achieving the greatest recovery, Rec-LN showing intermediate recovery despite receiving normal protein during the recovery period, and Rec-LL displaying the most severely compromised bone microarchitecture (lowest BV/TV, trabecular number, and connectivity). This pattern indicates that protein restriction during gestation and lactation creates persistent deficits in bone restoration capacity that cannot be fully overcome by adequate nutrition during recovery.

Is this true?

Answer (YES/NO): NO